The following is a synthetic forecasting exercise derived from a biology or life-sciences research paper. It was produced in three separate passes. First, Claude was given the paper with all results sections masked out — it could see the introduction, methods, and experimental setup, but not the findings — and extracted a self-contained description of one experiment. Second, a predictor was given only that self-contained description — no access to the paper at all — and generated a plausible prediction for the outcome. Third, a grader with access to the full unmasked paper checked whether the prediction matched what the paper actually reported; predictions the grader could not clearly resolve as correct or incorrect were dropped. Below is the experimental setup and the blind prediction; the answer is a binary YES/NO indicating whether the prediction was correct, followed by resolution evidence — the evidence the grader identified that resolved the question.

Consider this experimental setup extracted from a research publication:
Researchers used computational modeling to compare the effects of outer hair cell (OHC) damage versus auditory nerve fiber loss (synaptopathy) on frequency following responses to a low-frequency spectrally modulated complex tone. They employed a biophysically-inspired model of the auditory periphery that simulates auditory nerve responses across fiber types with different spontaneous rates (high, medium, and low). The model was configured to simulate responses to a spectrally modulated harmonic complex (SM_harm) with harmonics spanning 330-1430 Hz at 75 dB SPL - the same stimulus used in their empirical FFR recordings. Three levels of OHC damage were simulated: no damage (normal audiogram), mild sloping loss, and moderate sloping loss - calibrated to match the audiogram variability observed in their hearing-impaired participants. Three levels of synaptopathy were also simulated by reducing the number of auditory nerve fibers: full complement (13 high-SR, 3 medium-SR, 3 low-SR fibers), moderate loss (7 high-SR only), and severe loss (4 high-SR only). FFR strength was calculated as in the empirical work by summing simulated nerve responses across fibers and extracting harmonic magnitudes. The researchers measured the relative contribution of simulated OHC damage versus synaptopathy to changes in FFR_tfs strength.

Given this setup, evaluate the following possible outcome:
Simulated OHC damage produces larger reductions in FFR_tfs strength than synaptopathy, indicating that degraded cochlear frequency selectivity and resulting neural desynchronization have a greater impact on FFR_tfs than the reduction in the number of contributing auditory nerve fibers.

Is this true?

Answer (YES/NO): NO